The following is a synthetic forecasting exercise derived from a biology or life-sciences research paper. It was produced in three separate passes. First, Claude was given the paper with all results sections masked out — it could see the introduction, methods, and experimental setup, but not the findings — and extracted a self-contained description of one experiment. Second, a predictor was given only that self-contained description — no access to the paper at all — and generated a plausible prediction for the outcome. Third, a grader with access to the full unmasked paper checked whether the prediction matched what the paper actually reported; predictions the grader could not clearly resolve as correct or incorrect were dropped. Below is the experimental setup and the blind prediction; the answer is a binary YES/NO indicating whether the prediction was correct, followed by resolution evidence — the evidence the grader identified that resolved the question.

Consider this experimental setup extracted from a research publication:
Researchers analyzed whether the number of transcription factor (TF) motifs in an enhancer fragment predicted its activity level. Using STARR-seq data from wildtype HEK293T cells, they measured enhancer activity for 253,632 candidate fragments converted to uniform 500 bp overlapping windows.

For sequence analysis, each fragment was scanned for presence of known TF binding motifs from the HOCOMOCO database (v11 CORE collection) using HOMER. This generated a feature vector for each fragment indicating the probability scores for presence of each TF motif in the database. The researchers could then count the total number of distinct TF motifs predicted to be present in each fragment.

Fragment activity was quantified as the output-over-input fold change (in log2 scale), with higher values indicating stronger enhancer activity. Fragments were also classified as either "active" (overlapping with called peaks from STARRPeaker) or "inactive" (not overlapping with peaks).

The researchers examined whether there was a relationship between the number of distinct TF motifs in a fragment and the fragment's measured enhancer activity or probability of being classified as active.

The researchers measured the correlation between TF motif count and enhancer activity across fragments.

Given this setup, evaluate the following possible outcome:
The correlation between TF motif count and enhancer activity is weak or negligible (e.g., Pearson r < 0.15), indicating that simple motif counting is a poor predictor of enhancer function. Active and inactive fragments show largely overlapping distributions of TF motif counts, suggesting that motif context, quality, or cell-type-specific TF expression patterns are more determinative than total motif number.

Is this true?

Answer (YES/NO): NO